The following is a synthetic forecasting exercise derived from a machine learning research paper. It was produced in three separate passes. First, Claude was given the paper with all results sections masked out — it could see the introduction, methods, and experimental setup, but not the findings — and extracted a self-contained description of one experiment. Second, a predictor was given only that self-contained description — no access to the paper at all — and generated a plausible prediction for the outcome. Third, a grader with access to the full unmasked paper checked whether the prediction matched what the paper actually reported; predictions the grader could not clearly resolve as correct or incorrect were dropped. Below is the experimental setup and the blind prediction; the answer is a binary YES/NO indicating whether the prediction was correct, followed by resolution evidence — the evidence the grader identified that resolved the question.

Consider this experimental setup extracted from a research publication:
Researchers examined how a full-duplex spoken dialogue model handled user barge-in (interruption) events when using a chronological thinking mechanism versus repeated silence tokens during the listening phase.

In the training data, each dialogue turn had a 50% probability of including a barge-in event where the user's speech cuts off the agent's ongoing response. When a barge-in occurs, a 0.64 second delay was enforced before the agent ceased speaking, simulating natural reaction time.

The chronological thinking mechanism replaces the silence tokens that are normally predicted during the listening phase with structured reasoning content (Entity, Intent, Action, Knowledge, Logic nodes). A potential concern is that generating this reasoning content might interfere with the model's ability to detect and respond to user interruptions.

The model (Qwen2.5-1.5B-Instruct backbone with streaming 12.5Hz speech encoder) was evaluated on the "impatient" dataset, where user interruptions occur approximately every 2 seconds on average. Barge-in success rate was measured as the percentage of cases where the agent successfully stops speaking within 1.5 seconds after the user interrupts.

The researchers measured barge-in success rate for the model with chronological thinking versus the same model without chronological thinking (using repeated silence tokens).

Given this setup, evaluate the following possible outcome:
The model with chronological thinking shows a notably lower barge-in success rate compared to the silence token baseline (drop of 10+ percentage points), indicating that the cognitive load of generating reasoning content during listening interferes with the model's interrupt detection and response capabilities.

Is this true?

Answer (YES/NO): NO